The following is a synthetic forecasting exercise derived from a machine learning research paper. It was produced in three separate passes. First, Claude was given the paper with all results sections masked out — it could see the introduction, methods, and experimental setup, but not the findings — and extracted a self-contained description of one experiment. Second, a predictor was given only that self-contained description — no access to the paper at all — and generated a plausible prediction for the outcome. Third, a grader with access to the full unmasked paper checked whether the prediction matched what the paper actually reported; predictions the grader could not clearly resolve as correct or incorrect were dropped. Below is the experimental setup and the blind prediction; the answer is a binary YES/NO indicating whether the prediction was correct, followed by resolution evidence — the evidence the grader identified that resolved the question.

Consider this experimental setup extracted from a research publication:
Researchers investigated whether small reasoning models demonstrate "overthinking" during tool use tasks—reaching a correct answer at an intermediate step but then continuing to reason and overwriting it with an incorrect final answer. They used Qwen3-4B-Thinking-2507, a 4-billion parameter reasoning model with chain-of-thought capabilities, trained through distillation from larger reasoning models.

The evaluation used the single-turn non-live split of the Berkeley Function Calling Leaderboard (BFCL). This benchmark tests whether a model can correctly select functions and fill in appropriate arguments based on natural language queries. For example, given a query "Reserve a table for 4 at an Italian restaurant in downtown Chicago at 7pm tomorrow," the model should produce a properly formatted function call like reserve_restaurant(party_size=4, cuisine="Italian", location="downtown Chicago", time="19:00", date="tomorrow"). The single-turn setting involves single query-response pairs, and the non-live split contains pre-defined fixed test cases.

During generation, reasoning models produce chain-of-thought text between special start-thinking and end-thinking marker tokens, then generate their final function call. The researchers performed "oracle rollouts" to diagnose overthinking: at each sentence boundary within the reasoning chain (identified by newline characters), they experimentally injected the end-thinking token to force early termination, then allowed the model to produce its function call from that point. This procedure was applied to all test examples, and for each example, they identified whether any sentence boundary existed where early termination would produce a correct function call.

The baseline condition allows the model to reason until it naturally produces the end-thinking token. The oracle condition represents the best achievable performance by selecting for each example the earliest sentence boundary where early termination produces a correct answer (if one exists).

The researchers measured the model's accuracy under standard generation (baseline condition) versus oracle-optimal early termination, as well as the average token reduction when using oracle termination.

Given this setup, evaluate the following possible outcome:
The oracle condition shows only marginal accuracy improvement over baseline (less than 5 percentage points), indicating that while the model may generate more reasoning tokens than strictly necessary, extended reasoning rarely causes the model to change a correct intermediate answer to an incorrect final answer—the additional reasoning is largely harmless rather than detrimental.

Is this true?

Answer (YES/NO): NO